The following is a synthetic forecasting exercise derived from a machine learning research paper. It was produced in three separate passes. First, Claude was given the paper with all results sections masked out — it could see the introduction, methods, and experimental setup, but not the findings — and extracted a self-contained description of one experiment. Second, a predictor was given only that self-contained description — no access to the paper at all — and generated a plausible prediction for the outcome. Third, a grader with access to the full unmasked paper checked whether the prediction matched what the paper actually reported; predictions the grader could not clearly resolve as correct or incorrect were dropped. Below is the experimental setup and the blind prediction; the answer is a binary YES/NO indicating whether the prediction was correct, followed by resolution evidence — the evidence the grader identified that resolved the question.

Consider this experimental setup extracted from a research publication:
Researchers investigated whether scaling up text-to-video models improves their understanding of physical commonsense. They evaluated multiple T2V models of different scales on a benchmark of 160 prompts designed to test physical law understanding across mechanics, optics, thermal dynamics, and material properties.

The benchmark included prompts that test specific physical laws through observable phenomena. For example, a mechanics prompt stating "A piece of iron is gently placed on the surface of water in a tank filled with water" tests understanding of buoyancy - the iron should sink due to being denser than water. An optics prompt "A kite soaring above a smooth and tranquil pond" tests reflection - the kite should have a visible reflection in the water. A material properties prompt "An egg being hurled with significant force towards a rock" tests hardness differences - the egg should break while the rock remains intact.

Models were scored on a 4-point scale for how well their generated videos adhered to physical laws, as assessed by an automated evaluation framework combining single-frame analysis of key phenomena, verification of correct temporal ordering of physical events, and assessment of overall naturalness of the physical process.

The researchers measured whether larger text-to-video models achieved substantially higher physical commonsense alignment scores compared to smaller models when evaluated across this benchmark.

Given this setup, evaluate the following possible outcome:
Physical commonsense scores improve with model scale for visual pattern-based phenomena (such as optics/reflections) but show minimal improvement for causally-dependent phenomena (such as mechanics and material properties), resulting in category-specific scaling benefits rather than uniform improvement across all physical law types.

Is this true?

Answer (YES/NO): YES